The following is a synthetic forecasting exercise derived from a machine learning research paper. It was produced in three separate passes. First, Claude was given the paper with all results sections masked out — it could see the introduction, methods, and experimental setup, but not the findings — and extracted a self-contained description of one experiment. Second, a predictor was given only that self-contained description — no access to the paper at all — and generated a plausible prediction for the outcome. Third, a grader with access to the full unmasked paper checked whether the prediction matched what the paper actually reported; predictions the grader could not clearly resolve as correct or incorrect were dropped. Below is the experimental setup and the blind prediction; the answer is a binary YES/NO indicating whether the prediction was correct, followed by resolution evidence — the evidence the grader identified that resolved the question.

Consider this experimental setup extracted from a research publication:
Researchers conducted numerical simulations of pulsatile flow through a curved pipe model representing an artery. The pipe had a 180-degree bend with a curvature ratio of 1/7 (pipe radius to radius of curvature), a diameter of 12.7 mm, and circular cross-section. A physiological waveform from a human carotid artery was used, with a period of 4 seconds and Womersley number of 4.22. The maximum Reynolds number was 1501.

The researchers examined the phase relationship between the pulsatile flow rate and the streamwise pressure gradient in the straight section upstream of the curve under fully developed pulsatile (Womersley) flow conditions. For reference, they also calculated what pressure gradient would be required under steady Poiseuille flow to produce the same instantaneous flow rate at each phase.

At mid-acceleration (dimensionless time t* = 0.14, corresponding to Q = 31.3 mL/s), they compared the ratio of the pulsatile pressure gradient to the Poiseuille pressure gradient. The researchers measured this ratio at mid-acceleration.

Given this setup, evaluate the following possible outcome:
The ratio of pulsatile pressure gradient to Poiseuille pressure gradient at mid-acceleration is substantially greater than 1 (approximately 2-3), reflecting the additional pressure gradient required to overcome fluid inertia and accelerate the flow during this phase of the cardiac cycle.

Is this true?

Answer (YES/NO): NO